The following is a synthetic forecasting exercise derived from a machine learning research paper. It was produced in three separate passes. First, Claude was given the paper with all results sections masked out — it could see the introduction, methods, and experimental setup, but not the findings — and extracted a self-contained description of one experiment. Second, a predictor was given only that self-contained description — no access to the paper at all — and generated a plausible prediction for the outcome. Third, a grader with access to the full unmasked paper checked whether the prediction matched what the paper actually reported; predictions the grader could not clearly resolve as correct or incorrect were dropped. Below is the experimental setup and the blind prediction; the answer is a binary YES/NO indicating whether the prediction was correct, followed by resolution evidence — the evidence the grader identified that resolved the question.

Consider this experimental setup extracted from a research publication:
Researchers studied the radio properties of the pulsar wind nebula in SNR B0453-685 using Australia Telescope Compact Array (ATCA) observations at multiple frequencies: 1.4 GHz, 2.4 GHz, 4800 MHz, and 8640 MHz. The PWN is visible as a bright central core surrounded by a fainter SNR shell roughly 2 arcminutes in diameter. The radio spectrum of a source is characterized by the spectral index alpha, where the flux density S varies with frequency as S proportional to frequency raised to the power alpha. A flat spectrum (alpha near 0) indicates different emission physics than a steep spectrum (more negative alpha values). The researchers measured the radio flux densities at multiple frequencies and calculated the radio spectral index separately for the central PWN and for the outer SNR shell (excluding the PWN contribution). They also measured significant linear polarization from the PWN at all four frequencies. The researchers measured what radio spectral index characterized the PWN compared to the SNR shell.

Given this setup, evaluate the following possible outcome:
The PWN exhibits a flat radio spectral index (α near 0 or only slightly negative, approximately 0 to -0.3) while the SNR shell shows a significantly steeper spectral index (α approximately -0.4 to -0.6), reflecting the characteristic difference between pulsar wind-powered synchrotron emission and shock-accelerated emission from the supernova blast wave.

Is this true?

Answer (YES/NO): YES